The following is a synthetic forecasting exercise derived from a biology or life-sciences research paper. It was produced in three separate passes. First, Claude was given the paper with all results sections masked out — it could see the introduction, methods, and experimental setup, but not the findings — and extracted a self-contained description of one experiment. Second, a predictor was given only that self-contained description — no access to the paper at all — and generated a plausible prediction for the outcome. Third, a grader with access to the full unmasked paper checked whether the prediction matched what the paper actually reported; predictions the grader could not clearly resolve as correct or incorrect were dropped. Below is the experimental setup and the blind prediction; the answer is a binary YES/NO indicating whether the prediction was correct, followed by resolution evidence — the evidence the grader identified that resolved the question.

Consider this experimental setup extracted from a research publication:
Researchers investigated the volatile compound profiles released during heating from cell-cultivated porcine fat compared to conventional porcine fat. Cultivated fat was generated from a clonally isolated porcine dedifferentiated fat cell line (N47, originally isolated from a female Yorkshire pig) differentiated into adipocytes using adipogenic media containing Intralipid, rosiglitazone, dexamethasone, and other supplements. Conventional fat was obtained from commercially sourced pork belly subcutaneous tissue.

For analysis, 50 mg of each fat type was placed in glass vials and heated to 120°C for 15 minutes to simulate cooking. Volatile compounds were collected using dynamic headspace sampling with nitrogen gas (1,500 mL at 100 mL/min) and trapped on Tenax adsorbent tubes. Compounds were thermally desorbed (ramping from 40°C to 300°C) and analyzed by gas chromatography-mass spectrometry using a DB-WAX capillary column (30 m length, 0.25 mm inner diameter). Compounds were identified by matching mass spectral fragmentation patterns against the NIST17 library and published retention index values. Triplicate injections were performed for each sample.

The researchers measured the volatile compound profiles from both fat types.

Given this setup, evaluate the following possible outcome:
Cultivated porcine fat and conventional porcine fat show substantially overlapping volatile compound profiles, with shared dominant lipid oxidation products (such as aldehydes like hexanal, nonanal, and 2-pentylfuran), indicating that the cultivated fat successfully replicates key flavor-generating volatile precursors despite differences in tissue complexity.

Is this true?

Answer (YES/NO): YES